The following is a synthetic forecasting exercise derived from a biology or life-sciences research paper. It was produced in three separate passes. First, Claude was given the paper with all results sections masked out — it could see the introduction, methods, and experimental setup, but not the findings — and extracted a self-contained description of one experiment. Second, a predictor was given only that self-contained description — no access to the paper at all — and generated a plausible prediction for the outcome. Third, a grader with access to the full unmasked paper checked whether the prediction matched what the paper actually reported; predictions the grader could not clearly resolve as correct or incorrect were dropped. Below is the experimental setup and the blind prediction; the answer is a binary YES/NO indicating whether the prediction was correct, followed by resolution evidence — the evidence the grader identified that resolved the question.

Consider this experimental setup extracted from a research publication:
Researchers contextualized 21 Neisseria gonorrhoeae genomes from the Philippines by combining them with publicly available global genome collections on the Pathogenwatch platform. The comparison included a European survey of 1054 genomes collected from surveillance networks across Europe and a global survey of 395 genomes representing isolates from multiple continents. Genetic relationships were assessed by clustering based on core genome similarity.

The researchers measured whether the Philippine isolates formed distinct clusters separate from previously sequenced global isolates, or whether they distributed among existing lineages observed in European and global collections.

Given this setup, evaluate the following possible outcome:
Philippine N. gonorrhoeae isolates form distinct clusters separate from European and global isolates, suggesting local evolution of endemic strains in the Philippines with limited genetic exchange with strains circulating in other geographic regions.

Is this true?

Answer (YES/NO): NO